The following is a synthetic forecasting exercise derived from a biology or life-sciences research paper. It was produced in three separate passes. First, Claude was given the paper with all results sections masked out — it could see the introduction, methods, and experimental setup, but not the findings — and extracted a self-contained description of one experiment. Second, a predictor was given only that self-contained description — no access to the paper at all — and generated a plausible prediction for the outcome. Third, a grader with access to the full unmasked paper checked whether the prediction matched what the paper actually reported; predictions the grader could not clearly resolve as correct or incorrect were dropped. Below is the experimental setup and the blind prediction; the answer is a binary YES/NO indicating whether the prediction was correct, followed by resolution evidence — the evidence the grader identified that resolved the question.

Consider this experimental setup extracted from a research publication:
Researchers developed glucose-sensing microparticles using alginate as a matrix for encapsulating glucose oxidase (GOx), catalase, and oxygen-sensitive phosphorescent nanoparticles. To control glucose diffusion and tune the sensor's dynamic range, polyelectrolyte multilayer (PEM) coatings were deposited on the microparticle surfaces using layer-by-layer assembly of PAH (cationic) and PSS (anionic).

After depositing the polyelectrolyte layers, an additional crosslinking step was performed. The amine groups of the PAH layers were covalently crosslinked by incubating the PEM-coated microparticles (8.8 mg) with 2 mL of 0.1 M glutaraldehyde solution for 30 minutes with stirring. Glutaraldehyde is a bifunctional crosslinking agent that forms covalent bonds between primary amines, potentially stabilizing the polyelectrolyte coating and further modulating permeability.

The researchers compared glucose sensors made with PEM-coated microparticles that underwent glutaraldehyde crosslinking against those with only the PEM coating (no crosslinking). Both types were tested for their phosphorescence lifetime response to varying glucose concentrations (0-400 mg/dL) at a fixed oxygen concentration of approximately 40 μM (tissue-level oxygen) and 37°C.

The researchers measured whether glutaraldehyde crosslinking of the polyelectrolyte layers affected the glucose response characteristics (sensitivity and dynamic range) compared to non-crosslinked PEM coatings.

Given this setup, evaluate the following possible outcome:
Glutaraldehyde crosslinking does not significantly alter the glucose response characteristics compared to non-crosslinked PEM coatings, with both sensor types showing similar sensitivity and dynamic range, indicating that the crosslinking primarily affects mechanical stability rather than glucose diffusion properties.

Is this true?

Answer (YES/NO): NO